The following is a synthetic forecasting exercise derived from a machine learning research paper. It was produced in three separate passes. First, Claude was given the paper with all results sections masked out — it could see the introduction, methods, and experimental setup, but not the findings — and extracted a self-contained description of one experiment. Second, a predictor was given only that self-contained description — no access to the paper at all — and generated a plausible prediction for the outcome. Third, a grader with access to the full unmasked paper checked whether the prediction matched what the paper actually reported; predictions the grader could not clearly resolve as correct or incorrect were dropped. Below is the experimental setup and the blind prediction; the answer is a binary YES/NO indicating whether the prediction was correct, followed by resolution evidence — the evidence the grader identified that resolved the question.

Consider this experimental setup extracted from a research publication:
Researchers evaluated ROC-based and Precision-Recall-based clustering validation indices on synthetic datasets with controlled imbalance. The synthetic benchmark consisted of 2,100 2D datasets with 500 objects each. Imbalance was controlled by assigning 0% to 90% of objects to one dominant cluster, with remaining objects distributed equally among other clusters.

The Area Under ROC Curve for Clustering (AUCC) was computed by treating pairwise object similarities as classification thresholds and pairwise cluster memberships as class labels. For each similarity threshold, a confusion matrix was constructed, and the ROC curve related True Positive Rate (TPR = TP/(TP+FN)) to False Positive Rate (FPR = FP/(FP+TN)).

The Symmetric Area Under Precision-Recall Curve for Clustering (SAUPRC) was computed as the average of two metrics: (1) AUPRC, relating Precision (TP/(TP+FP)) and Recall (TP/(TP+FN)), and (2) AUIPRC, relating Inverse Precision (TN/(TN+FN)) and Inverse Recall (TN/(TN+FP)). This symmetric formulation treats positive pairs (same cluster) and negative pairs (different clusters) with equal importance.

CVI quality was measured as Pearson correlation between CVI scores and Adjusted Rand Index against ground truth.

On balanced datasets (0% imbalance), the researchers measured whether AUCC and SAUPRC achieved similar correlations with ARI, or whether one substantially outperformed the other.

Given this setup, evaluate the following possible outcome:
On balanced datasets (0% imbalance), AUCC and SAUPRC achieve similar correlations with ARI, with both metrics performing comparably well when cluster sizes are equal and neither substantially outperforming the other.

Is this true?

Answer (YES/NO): NO